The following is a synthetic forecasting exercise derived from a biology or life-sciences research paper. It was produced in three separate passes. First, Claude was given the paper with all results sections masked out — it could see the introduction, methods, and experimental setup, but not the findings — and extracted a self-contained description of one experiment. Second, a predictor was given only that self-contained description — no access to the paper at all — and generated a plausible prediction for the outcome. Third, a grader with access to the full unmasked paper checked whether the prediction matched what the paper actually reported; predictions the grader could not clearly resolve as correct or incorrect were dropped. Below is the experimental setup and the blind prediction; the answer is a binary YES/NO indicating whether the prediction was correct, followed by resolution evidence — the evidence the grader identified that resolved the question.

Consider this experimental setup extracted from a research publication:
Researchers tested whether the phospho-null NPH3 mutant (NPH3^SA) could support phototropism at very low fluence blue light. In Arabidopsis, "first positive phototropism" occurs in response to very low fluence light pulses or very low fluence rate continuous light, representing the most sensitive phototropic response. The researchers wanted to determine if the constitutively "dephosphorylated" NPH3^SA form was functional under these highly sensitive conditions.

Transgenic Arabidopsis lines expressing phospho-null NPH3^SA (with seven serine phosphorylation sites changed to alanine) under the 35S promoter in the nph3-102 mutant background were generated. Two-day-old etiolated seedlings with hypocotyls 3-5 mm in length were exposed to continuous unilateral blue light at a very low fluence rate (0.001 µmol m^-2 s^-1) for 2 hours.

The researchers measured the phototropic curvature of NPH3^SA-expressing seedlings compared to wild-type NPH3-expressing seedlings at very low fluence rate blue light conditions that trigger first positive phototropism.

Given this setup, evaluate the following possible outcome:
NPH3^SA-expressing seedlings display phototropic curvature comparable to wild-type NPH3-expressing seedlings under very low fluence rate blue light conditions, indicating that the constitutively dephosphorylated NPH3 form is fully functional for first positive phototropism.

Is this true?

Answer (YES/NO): NO